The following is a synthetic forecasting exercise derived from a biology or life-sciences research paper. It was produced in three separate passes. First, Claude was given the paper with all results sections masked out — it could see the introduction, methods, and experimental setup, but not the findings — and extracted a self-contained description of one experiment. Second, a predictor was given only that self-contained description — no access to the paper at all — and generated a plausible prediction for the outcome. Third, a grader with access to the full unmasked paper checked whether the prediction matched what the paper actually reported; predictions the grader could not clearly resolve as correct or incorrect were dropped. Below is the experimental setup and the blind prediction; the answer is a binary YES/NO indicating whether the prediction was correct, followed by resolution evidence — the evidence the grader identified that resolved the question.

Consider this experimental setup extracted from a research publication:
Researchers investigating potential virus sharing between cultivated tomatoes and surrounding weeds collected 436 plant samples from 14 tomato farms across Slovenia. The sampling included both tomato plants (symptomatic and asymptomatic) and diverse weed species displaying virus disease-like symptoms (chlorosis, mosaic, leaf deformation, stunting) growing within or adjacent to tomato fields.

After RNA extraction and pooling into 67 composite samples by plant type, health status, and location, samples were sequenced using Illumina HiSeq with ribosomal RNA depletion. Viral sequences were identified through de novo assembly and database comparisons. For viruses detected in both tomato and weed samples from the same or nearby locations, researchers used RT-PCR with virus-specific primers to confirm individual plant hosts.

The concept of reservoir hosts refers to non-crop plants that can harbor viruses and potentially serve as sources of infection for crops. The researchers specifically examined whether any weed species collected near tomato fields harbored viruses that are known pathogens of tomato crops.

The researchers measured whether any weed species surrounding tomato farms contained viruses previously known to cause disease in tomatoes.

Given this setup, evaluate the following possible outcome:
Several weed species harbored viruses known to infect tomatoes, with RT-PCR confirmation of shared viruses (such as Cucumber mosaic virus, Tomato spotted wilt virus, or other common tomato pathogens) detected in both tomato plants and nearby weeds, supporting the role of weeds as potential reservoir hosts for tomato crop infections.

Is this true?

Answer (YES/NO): YES